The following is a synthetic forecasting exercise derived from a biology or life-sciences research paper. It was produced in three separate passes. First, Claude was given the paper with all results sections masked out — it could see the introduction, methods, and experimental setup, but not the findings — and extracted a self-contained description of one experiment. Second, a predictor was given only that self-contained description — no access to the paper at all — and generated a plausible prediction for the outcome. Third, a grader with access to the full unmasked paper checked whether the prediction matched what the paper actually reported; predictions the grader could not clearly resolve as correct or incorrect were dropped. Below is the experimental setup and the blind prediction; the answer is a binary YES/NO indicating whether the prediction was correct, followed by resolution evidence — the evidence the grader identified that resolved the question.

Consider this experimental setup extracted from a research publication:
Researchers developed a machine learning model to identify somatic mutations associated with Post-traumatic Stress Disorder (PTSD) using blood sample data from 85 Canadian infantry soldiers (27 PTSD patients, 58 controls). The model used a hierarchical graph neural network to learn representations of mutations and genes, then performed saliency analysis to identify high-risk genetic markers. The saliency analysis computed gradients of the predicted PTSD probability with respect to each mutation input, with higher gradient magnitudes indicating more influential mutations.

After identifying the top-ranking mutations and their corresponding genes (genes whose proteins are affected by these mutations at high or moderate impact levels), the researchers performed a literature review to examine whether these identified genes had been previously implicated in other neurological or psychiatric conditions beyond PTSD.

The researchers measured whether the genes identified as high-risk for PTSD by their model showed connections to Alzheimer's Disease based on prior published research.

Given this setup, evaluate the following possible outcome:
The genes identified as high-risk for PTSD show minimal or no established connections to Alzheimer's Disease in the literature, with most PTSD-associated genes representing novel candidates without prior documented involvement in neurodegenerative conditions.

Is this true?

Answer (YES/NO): NO